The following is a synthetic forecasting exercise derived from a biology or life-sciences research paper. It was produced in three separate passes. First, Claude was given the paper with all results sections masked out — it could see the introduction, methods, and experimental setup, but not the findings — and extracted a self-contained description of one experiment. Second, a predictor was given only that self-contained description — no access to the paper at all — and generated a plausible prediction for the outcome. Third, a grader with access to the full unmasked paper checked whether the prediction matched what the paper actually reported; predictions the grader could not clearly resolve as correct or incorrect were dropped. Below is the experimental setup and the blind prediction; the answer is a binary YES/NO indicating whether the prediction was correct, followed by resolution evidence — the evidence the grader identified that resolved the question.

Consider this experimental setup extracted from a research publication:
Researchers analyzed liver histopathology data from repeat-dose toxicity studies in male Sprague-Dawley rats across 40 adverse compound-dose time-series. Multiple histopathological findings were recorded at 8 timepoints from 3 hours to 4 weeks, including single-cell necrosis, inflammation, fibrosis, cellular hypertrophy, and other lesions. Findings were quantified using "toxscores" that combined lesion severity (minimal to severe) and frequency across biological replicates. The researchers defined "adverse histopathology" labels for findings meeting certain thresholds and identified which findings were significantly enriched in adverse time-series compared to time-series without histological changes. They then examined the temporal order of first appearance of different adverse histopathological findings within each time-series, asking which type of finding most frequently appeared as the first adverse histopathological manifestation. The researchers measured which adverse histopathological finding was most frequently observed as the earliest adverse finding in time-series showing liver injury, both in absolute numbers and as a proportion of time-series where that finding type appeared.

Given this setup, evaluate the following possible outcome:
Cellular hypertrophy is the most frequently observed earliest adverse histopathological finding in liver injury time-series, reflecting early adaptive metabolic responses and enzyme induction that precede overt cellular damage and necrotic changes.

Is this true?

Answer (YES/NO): NO